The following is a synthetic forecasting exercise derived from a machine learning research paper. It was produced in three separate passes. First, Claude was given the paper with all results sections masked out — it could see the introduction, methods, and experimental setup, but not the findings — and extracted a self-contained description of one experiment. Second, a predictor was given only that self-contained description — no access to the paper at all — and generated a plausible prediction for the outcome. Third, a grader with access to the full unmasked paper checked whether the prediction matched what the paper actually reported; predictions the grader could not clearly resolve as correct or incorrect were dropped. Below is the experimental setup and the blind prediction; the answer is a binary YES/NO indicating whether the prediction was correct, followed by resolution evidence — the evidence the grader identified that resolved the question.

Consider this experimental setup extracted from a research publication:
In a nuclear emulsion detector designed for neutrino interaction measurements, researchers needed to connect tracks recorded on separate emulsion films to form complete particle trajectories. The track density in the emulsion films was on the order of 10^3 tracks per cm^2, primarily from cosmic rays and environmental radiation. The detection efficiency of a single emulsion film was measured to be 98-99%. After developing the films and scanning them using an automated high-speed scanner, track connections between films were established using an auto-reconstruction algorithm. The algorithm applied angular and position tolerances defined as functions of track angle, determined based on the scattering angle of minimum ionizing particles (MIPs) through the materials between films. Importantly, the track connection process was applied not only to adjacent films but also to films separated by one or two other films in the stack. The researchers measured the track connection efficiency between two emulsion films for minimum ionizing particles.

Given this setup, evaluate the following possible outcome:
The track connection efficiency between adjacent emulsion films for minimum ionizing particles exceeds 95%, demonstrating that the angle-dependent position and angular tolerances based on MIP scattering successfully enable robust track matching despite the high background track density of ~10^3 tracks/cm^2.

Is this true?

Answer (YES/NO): YES